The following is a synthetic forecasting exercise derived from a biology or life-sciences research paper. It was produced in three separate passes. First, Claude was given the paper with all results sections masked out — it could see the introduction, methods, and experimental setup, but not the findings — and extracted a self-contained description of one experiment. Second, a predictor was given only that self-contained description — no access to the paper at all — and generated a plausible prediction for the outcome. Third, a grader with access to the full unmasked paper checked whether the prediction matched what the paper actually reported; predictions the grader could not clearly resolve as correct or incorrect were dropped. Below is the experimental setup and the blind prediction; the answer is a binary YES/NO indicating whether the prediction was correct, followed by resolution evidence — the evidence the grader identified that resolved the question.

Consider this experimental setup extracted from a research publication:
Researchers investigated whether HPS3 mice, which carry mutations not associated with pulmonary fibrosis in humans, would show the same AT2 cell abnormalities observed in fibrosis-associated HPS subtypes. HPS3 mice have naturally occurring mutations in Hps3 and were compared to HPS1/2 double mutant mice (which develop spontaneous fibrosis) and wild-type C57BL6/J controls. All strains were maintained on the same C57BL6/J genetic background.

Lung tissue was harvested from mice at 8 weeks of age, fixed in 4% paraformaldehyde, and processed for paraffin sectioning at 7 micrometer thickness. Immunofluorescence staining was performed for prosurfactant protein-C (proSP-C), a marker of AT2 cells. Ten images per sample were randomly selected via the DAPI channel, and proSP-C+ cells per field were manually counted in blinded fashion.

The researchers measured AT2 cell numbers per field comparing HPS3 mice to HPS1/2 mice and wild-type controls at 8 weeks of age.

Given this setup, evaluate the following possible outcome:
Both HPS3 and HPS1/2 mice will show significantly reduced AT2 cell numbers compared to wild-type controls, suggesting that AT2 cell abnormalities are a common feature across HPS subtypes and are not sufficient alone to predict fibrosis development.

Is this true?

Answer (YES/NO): NO